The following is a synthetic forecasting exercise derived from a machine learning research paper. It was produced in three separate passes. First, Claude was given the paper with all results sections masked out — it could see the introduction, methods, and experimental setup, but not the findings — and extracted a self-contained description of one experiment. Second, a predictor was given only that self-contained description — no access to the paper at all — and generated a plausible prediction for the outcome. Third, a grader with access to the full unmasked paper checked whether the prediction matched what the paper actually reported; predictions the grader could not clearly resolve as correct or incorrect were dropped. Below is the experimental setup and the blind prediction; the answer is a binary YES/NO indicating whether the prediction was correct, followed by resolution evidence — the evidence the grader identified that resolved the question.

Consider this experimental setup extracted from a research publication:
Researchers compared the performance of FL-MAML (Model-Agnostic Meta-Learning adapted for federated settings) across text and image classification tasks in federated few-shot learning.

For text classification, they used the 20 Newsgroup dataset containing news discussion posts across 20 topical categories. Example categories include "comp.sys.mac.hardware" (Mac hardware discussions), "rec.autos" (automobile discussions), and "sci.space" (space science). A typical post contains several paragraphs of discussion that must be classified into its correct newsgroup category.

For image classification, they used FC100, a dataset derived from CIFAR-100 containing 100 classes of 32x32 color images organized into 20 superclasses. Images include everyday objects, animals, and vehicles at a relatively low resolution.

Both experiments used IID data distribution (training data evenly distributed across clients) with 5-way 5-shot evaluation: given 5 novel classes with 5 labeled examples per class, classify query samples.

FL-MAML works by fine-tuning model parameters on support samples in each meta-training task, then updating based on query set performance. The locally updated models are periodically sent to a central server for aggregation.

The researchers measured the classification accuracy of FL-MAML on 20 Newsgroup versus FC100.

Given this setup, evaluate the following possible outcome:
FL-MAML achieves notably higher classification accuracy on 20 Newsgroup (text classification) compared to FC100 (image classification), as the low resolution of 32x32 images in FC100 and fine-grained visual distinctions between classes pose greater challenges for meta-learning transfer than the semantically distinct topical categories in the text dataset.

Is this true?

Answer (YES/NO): NO